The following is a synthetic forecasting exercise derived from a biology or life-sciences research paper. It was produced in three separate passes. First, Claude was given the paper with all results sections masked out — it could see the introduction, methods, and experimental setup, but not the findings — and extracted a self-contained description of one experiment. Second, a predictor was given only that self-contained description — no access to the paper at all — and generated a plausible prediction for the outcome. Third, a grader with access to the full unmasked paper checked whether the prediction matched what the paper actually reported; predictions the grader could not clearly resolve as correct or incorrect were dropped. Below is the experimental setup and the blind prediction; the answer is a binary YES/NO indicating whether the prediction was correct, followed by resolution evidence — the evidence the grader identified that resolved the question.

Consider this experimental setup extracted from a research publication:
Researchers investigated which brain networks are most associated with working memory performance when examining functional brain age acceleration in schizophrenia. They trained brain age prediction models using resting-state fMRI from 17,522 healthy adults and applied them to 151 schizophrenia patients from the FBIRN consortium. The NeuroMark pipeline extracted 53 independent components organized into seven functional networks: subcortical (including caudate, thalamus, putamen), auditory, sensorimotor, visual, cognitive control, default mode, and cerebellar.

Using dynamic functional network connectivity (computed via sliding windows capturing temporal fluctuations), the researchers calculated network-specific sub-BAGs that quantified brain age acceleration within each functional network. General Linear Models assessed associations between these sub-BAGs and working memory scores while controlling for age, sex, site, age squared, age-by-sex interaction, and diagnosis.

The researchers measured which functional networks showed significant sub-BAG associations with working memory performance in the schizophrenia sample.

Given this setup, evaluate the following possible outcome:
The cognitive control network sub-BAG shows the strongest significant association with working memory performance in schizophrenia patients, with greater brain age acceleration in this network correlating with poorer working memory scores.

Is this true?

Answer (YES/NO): NO